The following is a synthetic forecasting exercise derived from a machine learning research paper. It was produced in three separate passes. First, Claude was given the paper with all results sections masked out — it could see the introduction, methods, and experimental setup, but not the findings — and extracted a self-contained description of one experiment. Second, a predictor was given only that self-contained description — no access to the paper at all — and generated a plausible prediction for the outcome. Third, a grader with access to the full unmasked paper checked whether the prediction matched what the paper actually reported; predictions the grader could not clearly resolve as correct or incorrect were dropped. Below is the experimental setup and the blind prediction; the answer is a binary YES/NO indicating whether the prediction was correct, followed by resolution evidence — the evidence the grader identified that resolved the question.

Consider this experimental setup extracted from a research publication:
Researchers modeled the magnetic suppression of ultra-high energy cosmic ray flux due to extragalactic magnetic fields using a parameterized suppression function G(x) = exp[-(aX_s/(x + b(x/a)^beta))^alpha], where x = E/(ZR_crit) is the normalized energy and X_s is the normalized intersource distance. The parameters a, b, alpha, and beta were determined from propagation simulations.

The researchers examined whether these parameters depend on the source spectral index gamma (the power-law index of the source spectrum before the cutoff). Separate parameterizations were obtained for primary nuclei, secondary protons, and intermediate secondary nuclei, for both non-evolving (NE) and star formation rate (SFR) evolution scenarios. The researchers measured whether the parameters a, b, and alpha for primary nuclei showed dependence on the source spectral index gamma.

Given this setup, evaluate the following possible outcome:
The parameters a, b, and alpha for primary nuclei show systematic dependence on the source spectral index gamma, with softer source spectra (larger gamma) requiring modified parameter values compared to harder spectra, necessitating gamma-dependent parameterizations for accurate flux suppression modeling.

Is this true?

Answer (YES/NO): YES